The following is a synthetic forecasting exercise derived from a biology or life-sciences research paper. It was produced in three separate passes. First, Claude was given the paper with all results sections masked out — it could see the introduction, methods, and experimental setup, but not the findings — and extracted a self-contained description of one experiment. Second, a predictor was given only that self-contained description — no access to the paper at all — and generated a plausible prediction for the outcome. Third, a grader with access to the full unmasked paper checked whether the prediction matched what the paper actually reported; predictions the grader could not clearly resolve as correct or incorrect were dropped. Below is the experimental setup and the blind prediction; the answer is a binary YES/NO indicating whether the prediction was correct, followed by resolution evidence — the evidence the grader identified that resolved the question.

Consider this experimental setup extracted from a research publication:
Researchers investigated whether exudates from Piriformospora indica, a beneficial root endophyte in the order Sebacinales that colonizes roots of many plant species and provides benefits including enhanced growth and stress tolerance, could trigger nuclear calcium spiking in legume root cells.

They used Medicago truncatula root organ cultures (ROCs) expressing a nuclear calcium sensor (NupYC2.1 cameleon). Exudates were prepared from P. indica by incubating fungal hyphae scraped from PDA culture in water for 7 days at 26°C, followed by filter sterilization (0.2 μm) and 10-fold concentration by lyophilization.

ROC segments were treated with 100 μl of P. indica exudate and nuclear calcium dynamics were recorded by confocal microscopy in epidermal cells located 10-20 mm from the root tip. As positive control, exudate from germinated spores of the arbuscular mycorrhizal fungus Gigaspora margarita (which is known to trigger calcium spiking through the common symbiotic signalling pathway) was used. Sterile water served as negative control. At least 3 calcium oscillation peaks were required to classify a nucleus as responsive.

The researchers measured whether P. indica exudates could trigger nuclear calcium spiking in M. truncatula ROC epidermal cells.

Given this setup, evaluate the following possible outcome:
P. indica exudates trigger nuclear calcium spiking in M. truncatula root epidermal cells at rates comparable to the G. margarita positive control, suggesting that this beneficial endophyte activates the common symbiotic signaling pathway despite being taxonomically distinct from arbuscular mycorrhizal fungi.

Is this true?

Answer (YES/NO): NO